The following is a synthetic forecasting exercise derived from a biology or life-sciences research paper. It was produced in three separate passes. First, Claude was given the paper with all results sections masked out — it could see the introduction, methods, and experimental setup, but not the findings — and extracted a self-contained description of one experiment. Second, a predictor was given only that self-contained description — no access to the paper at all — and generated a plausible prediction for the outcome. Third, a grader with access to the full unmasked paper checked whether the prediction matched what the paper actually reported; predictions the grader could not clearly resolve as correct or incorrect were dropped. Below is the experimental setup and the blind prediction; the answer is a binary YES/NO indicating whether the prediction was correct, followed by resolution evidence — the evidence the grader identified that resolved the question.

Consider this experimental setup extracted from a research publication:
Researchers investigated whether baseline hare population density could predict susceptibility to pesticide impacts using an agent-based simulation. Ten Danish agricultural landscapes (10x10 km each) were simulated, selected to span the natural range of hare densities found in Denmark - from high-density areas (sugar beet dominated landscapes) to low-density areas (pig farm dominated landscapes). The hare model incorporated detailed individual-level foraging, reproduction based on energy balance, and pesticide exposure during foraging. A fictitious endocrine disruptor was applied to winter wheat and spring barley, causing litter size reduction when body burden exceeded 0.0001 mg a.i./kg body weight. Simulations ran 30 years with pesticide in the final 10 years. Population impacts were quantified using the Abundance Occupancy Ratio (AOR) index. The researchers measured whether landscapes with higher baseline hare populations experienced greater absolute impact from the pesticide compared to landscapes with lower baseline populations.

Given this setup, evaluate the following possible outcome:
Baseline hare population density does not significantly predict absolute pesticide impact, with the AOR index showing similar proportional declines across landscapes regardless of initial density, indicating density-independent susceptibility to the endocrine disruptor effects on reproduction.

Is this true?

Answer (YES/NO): NO